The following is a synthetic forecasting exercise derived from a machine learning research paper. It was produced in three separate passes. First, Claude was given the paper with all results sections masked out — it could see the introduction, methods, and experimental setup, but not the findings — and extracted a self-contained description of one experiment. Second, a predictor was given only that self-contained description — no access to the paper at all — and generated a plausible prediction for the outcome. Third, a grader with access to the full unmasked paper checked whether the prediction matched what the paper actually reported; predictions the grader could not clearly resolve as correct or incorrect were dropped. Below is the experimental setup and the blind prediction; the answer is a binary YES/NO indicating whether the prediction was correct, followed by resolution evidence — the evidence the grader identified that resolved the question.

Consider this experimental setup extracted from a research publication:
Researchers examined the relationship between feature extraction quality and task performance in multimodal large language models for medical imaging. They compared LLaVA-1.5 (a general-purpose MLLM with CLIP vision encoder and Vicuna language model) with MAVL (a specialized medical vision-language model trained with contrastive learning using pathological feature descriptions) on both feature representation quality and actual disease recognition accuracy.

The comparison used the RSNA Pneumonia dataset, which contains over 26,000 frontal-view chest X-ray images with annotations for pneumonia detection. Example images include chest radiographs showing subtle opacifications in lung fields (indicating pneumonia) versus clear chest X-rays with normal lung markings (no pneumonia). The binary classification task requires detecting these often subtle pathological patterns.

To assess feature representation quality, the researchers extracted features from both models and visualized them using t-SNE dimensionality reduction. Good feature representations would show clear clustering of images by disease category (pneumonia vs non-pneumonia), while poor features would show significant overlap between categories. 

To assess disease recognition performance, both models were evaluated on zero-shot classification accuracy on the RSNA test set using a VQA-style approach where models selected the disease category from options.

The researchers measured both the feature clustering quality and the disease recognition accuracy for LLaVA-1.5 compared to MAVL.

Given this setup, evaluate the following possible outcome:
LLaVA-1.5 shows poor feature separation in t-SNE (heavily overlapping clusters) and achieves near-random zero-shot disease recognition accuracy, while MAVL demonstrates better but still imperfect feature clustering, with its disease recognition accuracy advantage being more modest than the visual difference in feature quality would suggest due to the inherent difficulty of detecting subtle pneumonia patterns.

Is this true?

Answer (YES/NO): NO